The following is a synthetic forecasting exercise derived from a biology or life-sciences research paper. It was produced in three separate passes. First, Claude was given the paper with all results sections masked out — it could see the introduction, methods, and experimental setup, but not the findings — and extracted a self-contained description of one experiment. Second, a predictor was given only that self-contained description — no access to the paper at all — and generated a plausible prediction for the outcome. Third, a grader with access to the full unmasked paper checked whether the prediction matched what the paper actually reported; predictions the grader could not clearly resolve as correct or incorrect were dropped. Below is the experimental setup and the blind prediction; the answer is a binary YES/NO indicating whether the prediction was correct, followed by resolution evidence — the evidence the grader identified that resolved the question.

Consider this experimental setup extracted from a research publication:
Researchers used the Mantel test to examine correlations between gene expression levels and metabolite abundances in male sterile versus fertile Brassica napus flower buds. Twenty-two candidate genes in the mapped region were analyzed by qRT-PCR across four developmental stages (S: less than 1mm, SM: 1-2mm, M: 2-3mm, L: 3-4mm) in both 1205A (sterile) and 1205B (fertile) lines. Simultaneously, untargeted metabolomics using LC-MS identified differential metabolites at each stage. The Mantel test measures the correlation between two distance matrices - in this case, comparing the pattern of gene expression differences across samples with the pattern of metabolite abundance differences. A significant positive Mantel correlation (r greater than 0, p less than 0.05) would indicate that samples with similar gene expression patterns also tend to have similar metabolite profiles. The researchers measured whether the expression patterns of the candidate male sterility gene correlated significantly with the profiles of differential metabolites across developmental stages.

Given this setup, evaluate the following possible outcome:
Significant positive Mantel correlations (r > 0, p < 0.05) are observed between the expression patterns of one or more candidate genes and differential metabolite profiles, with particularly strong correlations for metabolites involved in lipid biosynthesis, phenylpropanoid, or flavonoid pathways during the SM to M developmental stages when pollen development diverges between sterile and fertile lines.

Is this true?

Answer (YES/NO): YES